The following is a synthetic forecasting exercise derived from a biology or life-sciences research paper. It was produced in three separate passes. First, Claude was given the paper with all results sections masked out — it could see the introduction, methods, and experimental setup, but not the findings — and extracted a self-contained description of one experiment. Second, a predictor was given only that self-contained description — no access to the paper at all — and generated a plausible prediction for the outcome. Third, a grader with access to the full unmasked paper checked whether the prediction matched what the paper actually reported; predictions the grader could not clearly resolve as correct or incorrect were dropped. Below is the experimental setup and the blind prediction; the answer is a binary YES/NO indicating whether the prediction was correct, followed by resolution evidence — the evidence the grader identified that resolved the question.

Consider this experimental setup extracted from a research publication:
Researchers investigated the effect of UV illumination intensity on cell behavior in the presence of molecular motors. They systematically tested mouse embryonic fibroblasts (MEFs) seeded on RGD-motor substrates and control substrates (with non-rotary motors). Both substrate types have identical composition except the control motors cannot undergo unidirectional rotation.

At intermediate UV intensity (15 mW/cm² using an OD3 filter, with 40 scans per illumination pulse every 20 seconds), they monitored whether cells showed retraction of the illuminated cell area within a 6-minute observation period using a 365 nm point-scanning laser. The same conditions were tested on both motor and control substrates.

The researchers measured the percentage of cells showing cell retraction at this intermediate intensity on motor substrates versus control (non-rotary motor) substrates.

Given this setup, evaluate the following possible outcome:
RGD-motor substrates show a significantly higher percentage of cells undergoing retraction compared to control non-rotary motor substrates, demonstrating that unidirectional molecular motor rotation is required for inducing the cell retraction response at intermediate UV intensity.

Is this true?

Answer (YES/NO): NO